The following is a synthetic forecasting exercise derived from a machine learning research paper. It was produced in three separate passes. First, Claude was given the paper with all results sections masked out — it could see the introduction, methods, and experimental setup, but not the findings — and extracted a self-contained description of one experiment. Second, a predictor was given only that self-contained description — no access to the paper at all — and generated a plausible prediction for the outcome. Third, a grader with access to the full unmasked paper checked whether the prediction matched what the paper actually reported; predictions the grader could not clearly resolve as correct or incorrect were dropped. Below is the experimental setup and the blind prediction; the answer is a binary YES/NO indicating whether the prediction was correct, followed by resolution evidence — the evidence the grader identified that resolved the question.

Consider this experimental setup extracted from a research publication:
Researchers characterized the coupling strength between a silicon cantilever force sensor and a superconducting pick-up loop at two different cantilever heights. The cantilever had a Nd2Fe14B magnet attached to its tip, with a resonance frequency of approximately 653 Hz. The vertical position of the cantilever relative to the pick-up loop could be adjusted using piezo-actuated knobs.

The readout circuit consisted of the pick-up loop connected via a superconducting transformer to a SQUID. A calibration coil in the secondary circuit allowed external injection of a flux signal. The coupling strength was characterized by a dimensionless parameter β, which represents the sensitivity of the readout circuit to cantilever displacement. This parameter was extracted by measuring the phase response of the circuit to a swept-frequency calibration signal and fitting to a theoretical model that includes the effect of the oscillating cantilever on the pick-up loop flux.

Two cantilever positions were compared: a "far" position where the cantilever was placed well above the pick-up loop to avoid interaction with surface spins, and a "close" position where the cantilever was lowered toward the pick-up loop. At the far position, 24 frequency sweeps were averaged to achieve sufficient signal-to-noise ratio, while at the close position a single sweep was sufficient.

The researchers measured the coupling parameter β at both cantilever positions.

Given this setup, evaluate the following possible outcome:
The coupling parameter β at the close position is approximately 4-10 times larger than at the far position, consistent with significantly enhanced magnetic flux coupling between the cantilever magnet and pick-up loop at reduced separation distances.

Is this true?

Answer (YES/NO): YES